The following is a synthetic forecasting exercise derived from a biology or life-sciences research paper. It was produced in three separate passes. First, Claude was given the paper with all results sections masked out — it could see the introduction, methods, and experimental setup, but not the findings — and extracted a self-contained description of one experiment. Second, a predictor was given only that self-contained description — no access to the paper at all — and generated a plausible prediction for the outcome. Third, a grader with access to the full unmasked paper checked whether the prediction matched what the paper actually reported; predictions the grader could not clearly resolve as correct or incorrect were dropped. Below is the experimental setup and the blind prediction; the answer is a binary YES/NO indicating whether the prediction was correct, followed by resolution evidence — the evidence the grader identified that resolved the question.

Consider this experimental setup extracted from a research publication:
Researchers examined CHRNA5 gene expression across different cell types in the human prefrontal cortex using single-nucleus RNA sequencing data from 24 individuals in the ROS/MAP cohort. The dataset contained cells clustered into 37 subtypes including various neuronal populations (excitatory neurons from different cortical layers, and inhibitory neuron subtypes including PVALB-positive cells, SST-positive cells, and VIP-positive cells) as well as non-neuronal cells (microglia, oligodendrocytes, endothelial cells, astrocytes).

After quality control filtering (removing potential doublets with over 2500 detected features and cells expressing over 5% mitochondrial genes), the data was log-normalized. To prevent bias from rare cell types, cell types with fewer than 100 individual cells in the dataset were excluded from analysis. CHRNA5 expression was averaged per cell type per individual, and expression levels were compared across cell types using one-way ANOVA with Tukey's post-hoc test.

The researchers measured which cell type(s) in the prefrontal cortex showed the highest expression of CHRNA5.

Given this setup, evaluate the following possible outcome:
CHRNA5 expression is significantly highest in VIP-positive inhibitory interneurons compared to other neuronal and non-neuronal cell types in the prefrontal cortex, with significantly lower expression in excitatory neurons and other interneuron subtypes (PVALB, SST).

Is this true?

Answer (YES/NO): NO